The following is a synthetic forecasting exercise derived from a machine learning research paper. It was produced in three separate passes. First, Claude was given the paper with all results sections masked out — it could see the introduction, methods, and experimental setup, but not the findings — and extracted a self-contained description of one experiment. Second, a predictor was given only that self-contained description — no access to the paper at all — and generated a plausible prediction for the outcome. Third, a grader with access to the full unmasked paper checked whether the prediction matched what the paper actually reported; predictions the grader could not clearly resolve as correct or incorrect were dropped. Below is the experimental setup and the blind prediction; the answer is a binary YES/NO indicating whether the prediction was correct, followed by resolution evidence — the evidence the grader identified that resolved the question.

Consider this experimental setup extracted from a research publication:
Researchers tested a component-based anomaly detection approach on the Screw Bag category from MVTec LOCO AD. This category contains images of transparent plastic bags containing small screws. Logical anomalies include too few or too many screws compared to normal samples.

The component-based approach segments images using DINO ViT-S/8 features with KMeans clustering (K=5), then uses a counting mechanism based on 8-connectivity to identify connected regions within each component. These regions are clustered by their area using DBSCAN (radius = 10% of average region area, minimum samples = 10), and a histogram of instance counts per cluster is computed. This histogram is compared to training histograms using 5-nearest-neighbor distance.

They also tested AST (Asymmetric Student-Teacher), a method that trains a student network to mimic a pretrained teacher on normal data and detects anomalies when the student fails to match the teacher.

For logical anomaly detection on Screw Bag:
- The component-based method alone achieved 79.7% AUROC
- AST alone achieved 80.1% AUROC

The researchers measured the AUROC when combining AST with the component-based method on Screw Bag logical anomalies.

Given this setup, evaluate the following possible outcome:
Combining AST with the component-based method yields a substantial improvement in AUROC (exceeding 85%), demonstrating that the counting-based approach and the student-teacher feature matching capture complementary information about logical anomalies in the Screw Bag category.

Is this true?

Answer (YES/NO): NO